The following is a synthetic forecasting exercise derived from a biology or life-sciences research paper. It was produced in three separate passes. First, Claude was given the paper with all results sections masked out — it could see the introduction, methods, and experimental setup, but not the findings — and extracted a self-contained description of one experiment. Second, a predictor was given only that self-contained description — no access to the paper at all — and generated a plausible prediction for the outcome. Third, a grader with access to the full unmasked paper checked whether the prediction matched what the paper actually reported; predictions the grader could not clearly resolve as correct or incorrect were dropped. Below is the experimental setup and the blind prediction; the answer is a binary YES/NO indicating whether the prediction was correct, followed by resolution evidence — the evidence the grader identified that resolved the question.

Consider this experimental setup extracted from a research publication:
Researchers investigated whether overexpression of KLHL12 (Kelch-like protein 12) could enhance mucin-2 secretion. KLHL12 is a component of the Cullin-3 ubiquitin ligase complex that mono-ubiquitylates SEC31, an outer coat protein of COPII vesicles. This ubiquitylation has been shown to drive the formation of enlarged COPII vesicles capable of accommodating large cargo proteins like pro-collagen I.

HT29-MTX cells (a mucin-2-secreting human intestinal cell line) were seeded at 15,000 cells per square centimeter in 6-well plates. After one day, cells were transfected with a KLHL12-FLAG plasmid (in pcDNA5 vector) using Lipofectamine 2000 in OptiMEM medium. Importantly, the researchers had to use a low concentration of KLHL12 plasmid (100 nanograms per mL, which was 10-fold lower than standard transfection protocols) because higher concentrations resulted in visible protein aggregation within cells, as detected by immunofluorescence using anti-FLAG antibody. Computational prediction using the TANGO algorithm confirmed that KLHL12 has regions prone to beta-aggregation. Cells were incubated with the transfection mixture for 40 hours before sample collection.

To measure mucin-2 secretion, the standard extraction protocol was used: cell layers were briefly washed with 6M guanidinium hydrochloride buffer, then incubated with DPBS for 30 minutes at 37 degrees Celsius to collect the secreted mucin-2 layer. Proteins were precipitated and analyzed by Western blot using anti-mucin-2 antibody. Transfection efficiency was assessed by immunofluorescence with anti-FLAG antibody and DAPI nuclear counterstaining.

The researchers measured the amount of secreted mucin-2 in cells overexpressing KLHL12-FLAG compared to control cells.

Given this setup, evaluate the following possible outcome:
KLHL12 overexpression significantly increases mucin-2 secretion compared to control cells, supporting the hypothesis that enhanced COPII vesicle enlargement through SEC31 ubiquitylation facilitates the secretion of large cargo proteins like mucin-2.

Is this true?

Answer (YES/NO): YES